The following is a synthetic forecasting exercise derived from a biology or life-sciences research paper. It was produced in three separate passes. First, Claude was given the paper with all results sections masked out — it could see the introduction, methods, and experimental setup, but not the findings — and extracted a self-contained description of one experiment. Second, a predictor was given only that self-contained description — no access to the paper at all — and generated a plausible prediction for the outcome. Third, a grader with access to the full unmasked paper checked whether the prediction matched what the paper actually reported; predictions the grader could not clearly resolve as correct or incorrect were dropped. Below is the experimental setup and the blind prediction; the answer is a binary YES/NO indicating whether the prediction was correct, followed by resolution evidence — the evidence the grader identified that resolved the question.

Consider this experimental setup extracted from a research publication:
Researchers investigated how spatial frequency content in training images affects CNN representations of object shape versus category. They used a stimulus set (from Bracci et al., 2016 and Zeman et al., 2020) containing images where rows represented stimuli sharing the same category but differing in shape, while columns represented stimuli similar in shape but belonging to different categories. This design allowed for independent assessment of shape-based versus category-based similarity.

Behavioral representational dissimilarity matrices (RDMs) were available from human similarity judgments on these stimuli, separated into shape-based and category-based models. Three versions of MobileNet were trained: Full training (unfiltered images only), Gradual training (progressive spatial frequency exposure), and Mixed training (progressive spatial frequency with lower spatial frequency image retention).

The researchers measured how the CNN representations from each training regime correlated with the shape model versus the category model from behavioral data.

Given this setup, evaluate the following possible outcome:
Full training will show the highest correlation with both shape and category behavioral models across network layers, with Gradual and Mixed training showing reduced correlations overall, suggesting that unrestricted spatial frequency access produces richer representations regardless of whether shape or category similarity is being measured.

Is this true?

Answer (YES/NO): NO